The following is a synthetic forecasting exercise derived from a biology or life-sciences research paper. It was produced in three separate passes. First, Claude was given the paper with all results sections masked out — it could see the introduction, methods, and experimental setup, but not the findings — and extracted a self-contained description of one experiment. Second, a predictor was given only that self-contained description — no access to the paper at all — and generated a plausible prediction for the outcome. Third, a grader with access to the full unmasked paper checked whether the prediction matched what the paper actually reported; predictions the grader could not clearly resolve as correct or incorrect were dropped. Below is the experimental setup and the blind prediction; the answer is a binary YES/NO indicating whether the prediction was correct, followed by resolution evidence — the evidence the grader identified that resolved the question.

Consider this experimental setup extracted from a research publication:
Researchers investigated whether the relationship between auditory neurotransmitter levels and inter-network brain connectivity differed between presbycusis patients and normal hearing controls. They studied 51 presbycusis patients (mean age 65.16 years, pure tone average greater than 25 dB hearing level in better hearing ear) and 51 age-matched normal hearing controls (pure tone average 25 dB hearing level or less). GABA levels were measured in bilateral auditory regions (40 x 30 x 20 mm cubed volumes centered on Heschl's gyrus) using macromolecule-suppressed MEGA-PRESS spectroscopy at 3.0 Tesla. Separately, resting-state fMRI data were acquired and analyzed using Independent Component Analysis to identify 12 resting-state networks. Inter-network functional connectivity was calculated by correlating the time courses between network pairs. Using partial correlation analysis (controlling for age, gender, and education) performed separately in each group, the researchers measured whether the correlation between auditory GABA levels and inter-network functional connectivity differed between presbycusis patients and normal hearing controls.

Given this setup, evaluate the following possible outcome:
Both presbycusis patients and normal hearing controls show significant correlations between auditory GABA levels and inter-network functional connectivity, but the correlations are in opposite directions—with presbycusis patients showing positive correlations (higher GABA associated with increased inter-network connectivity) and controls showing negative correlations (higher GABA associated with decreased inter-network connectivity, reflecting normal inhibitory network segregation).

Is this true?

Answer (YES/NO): NO